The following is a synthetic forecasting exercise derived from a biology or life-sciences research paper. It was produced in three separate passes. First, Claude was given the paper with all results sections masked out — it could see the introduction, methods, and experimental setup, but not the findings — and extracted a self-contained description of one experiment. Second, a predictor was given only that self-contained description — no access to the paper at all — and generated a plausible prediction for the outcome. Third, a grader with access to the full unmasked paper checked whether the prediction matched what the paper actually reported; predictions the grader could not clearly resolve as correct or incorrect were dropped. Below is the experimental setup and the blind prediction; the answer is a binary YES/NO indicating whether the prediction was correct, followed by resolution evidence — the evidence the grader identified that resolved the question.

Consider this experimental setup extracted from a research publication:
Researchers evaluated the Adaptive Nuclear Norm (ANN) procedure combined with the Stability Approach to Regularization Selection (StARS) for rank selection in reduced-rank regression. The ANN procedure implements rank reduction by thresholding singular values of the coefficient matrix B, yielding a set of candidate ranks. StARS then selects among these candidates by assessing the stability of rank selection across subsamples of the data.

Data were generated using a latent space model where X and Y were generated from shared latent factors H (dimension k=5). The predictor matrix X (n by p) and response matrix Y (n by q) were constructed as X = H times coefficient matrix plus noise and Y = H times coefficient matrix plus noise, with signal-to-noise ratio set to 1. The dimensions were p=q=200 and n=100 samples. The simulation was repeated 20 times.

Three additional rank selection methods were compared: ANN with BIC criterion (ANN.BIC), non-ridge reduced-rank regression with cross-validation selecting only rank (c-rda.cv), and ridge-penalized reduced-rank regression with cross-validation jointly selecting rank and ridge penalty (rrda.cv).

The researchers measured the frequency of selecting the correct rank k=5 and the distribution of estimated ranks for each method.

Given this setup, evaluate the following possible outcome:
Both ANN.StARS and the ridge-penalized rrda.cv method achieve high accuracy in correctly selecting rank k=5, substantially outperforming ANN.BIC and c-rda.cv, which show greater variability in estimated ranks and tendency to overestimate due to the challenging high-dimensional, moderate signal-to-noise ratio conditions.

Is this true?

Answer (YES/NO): NO